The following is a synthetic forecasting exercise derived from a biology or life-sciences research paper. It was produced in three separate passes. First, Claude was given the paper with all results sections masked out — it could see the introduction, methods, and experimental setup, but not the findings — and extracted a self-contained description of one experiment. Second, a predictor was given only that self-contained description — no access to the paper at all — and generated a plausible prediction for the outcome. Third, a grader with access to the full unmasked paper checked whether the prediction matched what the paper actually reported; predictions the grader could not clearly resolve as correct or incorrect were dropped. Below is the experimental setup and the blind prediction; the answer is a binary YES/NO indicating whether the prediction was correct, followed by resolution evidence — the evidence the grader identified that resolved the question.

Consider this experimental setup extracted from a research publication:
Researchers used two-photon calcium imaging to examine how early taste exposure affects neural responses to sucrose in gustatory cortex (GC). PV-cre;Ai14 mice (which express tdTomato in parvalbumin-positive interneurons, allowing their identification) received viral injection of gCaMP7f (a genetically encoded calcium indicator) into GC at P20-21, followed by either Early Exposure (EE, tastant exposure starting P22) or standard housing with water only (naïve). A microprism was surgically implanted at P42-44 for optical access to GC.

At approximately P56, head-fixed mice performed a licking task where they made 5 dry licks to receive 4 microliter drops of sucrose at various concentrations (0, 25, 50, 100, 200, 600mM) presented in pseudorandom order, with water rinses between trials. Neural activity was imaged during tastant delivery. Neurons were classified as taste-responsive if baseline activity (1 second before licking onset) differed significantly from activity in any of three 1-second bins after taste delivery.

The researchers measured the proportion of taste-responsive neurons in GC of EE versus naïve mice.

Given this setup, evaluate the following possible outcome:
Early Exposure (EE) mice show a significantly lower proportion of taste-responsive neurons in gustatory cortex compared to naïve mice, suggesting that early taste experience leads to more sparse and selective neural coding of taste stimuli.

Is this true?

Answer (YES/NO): YES